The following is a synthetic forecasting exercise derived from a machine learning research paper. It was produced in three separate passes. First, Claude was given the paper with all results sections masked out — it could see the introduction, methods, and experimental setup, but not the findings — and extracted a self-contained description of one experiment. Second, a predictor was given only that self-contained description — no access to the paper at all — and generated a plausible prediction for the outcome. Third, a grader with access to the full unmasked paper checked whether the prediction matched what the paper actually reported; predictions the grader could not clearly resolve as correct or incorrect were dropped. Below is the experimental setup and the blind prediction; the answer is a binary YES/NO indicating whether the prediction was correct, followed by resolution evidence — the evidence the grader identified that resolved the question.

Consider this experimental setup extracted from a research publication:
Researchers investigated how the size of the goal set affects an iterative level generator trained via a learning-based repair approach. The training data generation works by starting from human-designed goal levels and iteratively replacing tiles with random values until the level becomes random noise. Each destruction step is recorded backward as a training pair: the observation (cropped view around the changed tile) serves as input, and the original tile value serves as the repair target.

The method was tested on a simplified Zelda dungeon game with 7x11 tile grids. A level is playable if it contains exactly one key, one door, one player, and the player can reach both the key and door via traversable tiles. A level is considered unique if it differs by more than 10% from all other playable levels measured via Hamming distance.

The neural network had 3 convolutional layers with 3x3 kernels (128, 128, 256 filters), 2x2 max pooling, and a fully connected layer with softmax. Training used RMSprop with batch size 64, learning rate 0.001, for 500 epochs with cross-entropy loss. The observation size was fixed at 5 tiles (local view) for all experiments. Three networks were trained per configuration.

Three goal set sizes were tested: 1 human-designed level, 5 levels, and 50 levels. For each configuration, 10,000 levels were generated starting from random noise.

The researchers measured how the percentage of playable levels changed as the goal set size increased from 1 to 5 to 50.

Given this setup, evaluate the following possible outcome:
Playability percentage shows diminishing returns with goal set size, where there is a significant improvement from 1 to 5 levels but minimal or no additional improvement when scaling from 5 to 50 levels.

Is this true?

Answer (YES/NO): NO